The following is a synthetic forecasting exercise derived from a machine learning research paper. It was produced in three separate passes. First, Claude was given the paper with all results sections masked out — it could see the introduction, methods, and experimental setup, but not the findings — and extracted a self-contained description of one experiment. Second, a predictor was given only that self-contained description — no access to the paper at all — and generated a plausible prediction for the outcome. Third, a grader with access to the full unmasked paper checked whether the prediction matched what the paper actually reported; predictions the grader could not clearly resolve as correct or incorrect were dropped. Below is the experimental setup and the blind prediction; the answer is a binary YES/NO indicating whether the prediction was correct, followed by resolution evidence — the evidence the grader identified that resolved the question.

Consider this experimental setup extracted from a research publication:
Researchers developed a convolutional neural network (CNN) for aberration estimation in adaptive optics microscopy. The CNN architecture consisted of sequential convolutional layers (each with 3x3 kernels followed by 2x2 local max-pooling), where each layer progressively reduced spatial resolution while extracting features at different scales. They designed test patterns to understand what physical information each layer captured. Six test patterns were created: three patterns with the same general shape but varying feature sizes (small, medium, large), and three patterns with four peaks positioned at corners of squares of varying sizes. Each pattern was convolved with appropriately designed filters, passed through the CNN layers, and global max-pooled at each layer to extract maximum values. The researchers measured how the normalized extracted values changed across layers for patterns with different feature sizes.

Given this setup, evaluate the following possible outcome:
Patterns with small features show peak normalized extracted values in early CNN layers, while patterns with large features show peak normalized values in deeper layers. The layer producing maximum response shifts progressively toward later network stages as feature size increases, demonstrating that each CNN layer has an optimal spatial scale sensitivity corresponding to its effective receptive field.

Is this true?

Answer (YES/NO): YES